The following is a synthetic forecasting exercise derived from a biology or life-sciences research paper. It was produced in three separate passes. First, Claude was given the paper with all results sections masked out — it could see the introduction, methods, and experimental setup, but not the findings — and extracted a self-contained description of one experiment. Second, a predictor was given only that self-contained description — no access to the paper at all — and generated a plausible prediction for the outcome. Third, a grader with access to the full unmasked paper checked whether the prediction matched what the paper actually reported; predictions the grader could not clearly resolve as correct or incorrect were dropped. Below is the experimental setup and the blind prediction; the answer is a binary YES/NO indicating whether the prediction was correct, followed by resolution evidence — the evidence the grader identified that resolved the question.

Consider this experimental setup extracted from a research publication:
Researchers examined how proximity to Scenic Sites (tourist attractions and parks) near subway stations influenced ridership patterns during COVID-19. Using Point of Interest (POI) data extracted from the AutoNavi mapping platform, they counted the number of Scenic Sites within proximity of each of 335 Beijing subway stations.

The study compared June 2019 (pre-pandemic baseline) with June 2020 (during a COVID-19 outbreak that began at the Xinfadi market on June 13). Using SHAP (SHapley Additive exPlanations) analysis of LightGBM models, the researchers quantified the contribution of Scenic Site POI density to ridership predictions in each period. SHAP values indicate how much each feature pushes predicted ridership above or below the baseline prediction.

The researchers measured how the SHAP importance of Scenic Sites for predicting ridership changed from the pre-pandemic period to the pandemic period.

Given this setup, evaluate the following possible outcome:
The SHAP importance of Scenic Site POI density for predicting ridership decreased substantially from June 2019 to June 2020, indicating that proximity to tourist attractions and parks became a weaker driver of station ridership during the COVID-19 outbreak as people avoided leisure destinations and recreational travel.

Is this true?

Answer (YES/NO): NO